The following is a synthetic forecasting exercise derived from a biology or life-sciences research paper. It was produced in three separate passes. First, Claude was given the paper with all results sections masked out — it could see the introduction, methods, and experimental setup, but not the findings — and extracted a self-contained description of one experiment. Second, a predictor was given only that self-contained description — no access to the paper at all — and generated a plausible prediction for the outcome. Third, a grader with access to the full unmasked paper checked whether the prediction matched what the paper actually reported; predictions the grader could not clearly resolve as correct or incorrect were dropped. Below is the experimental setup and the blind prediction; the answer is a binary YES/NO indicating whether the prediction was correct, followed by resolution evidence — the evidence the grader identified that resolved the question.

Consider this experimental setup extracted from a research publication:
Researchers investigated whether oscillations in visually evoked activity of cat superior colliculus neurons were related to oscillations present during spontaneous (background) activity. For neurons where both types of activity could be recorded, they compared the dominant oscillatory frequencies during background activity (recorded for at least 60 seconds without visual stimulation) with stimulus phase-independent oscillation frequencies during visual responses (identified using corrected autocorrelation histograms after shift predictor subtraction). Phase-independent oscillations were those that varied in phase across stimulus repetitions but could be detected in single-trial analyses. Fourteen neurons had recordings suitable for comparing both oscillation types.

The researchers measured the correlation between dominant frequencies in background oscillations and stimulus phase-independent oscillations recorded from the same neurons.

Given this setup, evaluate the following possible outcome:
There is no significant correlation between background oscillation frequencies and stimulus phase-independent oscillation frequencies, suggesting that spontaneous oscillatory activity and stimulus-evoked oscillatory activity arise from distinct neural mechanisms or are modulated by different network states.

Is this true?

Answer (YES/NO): NO